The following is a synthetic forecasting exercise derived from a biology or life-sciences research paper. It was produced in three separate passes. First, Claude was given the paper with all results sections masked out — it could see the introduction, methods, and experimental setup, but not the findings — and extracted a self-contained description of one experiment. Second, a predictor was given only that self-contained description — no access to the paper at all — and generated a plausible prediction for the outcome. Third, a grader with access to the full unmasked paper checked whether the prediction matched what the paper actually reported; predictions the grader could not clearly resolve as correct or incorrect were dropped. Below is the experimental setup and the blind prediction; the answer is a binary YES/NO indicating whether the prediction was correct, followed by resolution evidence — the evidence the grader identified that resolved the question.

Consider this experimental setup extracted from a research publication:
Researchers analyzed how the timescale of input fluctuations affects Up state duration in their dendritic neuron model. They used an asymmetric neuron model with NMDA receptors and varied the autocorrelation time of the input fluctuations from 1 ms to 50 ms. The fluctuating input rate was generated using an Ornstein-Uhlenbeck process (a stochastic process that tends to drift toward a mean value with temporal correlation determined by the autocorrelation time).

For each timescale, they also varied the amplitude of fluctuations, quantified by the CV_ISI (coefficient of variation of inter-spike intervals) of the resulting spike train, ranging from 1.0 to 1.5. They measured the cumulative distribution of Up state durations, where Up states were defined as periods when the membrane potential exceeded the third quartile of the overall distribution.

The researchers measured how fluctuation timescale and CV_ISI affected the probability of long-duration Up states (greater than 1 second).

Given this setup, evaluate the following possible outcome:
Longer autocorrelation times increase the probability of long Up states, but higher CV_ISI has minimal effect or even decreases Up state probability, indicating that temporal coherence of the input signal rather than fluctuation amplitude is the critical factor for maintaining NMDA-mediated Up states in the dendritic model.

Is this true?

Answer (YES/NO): NO